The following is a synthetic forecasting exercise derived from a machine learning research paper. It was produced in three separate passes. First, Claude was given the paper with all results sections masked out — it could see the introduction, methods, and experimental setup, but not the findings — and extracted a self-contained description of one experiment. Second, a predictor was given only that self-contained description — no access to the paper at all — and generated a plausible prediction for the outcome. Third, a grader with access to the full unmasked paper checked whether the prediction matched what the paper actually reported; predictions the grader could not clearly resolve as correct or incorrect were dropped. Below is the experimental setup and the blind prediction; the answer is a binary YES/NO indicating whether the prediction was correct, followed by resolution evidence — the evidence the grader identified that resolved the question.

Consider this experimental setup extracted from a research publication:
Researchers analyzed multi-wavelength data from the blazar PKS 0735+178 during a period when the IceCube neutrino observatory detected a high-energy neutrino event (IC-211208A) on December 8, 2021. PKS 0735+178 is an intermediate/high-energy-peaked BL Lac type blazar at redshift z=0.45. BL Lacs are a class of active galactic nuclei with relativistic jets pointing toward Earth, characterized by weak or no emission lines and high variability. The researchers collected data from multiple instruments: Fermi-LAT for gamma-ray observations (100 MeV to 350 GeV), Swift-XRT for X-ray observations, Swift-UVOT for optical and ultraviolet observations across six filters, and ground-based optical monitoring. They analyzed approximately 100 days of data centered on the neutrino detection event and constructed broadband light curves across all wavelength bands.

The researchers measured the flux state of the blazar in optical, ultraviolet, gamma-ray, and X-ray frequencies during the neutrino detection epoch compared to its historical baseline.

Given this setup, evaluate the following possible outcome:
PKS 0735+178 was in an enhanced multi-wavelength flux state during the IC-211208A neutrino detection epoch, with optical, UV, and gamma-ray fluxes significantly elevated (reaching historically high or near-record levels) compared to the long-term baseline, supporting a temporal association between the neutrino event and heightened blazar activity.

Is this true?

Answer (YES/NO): YES